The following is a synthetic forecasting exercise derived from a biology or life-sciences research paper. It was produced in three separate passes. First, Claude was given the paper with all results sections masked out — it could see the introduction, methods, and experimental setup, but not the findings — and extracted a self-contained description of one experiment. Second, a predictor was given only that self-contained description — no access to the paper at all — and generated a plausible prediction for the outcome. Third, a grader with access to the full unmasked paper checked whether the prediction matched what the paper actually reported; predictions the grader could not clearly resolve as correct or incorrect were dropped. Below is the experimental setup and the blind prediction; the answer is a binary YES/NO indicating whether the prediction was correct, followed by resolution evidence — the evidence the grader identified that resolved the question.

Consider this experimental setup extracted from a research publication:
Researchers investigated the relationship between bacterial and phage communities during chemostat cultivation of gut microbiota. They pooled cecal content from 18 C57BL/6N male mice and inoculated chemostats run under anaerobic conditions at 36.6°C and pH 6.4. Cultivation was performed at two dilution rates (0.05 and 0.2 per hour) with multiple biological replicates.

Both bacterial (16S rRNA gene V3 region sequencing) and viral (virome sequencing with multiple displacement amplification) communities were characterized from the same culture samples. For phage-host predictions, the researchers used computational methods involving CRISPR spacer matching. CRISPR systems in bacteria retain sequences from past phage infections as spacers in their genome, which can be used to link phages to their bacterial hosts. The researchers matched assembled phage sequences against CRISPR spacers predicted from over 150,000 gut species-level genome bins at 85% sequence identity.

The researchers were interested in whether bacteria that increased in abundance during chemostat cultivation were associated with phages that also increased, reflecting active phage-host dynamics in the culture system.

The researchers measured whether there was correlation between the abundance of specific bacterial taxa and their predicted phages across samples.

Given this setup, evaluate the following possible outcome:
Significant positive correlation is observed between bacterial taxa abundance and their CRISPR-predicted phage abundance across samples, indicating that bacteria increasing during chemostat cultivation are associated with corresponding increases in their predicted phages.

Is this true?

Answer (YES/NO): NO